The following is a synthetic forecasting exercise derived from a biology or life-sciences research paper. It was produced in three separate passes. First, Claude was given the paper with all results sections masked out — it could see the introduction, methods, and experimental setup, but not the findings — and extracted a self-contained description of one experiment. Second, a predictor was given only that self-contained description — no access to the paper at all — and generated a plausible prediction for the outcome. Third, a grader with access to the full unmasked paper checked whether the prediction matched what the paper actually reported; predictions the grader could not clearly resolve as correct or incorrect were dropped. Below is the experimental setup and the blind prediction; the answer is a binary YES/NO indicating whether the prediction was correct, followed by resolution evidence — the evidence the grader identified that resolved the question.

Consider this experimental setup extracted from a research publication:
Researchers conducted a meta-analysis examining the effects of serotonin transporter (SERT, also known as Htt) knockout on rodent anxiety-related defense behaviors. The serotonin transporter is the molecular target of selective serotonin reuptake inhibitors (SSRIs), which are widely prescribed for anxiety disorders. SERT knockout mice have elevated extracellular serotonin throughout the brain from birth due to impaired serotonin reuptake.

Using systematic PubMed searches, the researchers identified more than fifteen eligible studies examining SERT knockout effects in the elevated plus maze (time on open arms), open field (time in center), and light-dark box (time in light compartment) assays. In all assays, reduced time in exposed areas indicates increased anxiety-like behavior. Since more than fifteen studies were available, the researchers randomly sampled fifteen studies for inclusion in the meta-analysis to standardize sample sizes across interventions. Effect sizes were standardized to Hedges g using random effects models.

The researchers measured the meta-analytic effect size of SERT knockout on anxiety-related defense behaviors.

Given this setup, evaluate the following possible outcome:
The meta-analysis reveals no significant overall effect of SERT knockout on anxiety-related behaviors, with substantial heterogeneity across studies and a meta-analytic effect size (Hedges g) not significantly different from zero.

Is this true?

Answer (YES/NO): NO